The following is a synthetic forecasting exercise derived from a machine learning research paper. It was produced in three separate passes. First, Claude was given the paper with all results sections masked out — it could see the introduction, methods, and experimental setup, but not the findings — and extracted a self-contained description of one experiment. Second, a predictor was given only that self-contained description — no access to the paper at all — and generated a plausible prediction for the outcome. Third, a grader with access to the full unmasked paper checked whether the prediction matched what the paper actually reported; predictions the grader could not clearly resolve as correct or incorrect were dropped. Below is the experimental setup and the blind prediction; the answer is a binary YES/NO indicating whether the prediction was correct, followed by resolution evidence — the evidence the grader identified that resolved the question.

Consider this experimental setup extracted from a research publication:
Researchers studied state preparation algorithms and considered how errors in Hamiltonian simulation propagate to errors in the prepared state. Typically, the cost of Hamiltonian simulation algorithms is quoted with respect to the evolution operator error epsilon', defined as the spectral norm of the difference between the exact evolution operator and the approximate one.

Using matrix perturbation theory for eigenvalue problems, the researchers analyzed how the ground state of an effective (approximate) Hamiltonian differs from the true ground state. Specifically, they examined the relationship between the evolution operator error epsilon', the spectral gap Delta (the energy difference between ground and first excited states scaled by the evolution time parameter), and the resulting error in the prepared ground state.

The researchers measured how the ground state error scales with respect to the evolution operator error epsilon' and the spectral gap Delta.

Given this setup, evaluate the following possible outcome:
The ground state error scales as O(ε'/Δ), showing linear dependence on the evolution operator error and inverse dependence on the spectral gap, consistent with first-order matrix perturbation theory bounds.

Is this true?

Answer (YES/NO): YES